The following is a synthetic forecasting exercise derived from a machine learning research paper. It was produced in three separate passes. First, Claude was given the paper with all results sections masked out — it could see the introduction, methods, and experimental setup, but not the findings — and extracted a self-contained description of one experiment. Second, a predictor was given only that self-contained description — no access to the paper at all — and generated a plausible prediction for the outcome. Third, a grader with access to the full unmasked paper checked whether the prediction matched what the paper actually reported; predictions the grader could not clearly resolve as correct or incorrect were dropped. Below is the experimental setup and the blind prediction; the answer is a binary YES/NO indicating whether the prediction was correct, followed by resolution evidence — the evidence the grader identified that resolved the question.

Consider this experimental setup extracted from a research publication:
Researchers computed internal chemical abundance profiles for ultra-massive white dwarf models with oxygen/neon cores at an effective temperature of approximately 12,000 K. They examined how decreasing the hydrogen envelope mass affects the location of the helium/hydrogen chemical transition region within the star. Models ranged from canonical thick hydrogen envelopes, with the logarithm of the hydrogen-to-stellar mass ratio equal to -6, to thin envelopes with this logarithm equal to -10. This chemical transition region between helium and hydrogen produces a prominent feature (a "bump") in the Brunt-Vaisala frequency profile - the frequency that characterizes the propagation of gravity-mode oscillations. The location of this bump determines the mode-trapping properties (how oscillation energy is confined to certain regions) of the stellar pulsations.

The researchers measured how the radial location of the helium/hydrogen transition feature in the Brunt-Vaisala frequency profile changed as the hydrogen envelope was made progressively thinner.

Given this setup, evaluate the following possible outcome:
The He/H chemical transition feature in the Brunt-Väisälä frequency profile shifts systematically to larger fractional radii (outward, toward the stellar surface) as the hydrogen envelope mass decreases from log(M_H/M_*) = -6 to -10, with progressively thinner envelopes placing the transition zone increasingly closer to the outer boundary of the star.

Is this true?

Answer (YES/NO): YES